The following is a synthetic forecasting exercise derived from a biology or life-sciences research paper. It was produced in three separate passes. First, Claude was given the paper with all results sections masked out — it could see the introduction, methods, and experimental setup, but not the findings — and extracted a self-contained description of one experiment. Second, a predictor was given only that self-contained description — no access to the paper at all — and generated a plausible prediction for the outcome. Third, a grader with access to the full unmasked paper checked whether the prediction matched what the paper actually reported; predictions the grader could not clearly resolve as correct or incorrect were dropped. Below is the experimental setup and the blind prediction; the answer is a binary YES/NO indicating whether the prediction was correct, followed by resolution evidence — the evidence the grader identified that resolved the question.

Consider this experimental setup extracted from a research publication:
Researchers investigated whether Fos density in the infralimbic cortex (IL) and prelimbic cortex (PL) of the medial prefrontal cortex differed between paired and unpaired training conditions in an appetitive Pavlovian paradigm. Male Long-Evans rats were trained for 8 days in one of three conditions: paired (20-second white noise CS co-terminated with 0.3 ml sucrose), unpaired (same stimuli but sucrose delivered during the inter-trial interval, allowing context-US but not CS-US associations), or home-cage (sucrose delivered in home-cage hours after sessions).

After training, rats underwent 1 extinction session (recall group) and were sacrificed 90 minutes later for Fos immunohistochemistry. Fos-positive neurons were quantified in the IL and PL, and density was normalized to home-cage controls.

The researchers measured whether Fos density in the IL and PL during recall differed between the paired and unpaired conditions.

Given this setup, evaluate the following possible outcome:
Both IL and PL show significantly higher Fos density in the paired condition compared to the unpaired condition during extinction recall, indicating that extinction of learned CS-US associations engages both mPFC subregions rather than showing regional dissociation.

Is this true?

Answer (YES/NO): NO